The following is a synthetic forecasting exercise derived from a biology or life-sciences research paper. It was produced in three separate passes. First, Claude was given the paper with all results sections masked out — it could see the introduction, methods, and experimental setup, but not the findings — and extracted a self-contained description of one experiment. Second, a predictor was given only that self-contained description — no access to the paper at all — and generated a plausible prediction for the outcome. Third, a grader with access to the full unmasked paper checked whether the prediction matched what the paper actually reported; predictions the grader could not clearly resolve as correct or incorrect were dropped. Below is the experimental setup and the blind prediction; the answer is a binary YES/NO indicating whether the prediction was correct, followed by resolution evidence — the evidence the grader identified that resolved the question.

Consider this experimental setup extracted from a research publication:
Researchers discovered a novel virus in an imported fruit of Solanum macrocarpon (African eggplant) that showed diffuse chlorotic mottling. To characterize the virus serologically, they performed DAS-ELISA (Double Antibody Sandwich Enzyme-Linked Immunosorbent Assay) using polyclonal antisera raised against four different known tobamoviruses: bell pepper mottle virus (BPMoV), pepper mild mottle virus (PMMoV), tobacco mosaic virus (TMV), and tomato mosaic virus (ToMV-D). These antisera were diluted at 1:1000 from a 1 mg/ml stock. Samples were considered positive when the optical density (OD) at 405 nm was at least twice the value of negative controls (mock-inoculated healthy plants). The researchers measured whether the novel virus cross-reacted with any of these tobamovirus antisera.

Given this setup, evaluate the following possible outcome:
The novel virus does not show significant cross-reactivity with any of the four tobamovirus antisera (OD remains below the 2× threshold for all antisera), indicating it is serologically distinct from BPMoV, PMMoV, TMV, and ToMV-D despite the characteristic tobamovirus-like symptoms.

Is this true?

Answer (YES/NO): NO